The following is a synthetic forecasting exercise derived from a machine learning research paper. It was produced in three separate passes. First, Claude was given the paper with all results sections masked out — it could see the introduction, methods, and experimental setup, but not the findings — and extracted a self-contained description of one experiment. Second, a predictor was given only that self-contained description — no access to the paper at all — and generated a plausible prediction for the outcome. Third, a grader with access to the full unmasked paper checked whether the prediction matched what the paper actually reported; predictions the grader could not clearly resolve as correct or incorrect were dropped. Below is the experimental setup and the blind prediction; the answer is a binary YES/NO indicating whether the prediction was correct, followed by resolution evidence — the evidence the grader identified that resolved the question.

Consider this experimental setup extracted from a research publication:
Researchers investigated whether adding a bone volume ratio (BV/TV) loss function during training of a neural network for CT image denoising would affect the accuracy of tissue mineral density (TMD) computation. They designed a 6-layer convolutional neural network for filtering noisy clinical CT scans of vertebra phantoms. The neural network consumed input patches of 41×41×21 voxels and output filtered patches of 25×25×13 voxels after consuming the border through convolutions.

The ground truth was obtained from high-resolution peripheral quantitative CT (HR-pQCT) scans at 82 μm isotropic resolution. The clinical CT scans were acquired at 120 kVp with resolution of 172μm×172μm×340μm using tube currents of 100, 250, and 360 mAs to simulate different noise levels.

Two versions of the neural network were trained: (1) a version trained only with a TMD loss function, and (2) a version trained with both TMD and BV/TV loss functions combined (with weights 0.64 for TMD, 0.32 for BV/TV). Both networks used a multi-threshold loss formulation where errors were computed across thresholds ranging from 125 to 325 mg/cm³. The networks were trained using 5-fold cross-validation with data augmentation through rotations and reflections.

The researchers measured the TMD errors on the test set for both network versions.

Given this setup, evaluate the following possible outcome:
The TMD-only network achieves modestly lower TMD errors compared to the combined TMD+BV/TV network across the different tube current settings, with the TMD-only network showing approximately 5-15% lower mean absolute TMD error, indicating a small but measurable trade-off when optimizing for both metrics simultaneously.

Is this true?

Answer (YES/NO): NO